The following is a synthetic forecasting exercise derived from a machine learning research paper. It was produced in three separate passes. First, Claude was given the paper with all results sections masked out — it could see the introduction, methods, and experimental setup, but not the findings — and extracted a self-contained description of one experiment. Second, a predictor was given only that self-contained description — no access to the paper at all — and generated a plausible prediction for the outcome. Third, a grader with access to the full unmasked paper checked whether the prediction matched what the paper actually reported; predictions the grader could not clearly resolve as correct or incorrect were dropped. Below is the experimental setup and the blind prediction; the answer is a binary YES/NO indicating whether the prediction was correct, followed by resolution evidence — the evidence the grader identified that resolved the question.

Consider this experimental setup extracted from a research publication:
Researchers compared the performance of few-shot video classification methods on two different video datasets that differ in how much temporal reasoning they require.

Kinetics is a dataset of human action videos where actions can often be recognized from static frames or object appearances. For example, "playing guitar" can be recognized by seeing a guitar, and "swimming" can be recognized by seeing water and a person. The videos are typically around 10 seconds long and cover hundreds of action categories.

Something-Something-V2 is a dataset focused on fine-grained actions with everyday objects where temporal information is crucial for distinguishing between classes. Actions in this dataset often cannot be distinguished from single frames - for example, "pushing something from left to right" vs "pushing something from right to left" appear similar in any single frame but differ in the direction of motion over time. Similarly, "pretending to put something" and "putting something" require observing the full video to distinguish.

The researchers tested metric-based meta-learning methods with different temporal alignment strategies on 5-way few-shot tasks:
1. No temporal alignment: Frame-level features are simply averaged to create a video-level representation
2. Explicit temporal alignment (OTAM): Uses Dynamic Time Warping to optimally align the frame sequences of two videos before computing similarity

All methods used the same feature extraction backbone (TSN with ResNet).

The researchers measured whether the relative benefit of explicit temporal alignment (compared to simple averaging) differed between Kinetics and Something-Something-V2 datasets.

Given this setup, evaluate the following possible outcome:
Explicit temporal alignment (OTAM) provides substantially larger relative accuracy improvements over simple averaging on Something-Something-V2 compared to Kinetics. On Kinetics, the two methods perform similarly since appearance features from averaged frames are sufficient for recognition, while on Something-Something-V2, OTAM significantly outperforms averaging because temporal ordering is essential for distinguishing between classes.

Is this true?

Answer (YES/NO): NO